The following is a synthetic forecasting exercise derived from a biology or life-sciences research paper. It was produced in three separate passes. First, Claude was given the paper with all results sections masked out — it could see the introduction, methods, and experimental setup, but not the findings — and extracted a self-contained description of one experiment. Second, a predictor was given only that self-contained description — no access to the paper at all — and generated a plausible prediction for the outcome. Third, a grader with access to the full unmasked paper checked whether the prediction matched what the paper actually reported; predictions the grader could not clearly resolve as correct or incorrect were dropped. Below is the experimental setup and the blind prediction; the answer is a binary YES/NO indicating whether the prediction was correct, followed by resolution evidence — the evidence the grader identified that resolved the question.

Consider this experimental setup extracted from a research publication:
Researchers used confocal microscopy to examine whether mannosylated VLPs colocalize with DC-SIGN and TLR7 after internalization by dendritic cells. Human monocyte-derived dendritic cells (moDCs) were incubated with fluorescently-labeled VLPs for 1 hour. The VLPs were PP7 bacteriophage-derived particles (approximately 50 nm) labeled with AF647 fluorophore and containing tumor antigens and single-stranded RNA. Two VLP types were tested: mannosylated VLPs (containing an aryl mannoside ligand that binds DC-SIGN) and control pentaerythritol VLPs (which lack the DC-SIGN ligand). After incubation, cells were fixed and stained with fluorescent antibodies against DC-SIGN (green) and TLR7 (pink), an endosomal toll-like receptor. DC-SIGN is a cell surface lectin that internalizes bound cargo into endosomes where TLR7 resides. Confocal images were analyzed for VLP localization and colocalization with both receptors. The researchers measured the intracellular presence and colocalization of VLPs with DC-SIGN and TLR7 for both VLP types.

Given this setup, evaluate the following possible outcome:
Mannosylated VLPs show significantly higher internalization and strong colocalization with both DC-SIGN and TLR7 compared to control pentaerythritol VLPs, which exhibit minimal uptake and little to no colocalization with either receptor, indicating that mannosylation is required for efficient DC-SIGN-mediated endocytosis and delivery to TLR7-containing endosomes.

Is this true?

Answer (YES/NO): YES